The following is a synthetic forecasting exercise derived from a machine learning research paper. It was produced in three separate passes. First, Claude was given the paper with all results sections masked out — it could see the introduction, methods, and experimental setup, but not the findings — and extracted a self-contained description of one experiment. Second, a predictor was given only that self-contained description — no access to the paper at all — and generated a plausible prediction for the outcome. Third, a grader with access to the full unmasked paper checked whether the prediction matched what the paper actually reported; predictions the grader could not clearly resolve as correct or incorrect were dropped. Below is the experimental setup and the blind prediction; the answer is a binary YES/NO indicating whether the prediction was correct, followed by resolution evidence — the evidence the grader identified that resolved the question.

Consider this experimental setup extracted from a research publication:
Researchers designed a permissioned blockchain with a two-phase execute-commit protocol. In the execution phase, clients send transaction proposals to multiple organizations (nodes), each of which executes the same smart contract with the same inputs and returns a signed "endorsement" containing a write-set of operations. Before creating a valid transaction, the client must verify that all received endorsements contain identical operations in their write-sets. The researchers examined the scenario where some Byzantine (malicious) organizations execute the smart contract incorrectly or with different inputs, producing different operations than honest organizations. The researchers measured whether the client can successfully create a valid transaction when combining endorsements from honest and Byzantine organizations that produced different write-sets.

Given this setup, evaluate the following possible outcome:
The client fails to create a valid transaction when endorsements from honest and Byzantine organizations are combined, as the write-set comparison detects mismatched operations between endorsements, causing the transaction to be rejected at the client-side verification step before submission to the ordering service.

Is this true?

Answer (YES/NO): NO